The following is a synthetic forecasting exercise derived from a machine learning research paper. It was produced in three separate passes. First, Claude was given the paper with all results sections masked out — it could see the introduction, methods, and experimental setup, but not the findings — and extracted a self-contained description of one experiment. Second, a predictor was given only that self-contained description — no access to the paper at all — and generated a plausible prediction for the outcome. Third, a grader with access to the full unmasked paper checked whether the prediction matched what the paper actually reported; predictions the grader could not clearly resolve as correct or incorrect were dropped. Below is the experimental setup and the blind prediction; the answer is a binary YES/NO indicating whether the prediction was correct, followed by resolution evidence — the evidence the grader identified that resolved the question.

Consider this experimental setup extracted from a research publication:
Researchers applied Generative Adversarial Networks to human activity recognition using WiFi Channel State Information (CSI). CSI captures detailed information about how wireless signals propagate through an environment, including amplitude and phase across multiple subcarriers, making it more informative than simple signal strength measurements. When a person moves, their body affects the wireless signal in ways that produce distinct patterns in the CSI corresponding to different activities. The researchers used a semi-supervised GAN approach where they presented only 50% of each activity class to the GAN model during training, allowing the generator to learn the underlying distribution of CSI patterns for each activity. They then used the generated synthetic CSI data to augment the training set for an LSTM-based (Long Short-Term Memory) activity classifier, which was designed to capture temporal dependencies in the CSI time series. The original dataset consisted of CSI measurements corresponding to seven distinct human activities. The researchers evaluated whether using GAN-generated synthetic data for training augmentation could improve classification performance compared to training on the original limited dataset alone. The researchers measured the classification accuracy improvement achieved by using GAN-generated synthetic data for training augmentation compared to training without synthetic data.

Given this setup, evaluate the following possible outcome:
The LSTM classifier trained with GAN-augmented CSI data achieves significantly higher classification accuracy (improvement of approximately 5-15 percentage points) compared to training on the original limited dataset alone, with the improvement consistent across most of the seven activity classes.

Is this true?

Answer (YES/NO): NO